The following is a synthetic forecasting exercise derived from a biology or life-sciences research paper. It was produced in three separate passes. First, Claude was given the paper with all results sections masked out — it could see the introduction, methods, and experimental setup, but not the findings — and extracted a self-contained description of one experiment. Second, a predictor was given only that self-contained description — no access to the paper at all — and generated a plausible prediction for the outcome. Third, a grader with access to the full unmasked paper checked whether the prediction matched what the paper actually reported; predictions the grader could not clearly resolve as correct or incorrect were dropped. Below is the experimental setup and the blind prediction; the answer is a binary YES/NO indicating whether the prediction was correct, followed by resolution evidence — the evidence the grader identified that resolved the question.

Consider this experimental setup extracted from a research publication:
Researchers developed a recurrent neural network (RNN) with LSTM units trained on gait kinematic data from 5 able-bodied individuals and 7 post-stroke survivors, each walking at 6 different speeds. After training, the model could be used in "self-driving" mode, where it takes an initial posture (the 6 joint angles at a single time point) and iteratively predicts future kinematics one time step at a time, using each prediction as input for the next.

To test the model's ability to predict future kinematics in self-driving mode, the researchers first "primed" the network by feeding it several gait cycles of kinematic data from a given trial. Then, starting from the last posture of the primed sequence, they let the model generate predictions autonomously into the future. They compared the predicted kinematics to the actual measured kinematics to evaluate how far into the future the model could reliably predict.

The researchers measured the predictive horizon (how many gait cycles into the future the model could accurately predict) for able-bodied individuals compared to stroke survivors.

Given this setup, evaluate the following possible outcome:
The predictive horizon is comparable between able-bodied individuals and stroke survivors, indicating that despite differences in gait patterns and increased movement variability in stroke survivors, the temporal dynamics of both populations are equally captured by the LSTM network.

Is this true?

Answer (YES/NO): NO